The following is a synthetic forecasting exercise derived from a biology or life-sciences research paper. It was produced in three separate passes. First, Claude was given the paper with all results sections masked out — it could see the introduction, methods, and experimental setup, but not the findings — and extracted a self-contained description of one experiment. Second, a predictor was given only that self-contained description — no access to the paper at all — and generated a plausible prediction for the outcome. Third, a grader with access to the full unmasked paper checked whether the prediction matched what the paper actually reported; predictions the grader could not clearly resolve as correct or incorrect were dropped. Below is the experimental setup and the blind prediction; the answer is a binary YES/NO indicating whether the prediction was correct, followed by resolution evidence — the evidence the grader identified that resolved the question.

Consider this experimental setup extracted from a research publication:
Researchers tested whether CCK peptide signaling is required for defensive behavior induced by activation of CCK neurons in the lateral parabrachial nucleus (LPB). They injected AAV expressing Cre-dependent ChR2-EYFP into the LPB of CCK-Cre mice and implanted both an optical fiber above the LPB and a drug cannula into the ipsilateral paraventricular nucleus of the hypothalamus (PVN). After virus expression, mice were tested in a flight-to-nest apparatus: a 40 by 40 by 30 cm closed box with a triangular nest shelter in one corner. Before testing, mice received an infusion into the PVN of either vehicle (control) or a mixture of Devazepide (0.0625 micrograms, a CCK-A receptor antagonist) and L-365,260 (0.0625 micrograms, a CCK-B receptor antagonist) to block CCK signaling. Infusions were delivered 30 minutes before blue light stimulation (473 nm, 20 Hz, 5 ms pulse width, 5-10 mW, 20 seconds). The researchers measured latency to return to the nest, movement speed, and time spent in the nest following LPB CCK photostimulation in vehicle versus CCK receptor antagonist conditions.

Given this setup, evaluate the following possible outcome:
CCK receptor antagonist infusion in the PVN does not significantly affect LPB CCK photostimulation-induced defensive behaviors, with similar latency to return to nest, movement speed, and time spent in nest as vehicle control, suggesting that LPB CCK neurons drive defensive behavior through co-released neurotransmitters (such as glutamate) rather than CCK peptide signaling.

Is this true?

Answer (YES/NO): YES